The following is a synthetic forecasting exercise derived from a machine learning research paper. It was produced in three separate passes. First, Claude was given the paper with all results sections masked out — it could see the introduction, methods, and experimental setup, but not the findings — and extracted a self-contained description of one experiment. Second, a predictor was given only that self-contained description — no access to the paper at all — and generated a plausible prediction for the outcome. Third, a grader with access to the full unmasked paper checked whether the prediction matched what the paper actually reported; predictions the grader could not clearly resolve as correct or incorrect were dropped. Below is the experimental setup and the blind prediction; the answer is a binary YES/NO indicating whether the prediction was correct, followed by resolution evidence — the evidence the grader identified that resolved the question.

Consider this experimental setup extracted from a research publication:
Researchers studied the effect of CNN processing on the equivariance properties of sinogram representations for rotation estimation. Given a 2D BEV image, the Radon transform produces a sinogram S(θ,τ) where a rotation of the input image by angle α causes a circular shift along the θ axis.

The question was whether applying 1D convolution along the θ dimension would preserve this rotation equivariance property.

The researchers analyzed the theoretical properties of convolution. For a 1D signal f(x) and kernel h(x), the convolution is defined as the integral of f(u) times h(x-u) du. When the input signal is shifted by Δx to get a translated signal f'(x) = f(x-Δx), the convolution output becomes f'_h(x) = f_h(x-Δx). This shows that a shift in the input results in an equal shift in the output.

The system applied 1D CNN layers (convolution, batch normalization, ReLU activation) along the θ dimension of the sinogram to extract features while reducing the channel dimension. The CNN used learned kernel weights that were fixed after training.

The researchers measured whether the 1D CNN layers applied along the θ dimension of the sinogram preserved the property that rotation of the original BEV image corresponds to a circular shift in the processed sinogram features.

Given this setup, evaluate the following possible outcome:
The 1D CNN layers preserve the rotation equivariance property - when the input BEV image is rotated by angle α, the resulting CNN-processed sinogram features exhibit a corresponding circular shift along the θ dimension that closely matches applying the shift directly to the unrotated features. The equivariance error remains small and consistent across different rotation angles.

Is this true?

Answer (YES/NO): YES